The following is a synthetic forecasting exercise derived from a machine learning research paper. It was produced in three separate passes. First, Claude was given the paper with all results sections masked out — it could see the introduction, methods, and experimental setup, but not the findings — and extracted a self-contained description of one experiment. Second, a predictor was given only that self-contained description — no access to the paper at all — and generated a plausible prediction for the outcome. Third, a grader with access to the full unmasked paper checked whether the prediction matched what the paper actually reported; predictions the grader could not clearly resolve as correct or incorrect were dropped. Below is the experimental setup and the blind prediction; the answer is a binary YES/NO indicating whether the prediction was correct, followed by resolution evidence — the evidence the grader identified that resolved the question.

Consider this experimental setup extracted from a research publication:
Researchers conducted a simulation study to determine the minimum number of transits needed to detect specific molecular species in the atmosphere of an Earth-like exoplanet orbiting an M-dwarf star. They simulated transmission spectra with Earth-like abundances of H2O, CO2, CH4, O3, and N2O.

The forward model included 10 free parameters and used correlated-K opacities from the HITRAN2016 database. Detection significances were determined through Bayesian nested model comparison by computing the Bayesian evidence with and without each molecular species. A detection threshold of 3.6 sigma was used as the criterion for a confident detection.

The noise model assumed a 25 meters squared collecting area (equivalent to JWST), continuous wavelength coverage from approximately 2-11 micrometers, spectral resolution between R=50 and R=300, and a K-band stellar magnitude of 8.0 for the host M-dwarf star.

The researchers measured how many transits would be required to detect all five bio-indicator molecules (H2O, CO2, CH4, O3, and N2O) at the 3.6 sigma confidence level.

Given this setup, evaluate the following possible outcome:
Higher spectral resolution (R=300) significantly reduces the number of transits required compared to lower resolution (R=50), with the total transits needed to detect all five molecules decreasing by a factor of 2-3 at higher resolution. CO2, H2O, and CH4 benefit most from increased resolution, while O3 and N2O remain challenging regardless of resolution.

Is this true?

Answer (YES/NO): NO